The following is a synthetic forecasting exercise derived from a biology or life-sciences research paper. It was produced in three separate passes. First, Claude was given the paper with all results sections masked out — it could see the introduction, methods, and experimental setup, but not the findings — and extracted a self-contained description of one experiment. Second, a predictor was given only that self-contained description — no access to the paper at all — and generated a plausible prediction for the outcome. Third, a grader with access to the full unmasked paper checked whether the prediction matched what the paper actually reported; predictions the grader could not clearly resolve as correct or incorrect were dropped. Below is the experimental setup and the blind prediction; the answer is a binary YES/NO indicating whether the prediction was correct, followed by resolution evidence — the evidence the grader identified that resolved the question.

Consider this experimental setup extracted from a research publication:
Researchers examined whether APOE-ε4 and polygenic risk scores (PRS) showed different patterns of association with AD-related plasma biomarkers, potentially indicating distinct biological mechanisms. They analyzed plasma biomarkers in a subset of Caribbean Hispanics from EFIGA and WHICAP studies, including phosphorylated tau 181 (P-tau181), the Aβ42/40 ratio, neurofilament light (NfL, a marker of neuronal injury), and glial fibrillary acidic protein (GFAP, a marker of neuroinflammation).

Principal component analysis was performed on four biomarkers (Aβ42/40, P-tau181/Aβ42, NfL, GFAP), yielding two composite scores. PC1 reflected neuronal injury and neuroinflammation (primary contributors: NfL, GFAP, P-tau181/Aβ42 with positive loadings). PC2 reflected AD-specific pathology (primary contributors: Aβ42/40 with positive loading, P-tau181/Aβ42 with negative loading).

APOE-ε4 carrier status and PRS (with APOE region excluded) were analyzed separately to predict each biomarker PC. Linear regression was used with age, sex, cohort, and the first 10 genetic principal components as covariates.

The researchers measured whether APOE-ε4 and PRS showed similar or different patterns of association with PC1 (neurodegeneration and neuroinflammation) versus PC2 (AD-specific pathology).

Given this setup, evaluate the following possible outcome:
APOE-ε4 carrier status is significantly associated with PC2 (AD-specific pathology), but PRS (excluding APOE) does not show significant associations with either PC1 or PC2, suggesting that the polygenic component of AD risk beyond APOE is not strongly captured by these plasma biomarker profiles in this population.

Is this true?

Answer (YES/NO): NO